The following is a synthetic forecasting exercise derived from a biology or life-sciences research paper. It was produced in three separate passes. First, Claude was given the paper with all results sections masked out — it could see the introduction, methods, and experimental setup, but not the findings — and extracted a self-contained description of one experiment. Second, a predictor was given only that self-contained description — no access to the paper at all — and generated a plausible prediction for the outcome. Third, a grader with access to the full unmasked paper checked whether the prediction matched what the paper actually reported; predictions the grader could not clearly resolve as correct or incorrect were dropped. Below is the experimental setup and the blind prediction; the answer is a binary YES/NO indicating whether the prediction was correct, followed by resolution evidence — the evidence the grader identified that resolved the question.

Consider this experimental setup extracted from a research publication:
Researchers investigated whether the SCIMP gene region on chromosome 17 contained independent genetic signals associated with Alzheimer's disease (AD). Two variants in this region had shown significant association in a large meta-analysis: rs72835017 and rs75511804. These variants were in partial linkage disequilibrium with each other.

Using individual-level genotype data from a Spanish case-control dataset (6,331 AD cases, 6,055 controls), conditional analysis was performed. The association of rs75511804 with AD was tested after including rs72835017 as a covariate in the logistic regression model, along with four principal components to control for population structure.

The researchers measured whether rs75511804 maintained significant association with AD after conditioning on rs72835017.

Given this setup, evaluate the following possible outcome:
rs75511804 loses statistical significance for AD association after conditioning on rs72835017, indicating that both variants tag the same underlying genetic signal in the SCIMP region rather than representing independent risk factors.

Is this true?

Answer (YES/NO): NO